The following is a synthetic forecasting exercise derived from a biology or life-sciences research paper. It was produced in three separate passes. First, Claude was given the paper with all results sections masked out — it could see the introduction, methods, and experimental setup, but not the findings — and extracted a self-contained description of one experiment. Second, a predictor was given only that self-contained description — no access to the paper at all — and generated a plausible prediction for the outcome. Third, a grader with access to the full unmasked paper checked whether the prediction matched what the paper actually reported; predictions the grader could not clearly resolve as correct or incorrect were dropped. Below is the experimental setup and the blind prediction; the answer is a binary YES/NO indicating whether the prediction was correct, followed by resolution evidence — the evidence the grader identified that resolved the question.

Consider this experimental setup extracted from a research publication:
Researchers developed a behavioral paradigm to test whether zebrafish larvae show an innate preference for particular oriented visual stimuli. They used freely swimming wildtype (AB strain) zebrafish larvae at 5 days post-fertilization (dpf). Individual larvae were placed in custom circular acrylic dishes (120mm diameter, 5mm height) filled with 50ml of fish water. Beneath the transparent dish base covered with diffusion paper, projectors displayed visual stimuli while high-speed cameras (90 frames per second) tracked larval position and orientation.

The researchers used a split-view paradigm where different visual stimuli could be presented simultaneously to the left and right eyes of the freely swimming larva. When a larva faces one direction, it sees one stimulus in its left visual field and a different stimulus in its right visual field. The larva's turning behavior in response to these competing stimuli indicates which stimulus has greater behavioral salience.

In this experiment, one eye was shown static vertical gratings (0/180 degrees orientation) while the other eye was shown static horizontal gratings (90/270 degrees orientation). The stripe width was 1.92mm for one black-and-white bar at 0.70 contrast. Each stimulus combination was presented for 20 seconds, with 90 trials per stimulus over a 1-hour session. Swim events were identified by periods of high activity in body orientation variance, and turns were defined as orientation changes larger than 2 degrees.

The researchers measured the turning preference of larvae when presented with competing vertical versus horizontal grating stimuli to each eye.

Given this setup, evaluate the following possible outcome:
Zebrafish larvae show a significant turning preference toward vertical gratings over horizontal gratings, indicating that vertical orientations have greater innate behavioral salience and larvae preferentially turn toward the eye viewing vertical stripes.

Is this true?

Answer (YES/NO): YES